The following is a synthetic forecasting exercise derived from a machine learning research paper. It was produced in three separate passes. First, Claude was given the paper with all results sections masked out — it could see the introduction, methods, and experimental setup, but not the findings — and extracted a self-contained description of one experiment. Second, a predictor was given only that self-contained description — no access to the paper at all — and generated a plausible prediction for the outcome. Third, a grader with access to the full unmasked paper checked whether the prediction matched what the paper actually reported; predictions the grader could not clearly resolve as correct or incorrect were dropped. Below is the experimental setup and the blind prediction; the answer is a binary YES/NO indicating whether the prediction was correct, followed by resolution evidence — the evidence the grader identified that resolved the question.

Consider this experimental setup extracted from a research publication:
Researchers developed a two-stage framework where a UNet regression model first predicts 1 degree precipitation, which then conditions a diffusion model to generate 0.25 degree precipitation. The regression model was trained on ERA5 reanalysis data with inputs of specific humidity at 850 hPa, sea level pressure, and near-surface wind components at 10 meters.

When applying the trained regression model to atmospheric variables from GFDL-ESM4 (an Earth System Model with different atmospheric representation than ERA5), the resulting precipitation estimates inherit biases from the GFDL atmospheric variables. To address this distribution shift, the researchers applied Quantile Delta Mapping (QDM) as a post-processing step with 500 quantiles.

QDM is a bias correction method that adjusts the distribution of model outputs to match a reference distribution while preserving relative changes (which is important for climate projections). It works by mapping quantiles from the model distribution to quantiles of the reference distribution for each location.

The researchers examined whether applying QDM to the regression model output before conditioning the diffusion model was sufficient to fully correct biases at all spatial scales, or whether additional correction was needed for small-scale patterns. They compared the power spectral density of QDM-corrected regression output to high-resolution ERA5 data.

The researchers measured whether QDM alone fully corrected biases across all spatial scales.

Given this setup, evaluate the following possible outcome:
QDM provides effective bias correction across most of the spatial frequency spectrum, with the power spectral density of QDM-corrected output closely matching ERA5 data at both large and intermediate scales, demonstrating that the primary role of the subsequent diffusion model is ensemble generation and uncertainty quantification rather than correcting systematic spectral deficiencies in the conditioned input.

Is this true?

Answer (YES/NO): NO